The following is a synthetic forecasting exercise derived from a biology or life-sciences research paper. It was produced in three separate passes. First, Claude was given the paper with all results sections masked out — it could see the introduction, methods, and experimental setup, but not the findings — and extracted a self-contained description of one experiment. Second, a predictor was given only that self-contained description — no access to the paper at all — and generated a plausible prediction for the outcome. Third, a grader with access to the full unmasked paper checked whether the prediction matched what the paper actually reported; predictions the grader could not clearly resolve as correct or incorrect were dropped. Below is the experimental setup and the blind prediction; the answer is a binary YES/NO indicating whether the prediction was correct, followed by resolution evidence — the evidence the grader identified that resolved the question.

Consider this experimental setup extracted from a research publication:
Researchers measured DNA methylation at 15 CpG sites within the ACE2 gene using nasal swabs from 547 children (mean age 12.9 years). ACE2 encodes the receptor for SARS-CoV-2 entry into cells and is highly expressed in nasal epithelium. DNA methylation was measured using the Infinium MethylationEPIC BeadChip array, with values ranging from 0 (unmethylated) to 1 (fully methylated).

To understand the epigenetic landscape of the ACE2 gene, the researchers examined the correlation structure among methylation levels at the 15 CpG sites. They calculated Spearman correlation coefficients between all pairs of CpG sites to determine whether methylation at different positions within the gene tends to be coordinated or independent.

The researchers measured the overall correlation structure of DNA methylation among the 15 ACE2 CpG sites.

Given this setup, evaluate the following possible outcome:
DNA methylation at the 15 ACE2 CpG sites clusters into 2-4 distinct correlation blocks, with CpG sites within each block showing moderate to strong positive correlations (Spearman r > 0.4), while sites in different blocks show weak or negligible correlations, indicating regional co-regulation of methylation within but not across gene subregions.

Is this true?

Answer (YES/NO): NO